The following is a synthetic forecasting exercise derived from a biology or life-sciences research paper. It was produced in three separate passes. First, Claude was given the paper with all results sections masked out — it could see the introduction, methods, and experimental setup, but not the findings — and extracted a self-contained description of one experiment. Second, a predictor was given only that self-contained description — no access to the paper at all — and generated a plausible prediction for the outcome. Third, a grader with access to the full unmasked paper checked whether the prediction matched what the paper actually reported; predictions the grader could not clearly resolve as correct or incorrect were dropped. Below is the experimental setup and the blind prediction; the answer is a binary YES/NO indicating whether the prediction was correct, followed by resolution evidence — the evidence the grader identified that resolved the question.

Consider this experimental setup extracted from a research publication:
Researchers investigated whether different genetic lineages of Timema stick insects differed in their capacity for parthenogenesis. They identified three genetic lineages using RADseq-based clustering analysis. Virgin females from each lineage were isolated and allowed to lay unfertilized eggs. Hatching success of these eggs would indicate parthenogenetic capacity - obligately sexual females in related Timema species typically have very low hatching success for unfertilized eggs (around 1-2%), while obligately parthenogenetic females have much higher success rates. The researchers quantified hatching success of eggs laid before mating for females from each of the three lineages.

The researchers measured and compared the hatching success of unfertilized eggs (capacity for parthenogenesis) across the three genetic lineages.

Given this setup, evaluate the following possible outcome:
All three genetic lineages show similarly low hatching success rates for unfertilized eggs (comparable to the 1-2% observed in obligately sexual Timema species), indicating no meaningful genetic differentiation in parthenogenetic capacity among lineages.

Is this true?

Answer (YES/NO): NO